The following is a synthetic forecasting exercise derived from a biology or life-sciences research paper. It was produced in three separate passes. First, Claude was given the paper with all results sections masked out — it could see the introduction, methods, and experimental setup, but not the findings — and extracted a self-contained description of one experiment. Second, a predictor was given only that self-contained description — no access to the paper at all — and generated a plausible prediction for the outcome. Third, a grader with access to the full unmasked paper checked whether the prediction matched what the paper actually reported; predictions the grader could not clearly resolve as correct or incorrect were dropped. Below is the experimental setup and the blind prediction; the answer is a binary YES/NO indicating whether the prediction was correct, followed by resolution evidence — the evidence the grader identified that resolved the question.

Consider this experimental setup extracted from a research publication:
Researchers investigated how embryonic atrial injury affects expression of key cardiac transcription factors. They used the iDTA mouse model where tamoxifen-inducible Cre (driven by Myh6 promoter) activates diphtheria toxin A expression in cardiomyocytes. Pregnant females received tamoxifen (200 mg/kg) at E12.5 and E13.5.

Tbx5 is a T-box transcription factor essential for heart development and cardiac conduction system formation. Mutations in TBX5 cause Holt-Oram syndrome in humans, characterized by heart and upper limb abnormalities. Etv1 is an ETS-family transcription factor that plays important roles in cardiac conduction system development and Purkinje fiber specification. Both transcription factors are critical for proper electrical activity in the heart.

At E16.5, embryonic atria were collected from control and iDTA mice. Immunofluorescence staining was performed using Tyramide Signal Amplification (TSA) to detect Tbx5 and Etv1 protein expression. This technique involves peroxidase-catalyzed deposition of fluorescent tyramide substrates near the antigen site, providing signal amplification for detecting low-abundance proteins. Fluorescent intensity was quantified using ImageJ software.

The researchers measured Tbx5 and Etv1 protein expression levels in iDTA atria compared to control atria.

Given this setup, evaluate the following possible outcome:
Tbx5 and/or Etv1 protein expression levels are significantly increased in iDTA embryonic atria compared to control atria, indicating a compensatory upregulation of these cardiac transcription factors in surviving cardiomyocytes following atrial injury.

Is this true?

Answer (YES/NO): NO